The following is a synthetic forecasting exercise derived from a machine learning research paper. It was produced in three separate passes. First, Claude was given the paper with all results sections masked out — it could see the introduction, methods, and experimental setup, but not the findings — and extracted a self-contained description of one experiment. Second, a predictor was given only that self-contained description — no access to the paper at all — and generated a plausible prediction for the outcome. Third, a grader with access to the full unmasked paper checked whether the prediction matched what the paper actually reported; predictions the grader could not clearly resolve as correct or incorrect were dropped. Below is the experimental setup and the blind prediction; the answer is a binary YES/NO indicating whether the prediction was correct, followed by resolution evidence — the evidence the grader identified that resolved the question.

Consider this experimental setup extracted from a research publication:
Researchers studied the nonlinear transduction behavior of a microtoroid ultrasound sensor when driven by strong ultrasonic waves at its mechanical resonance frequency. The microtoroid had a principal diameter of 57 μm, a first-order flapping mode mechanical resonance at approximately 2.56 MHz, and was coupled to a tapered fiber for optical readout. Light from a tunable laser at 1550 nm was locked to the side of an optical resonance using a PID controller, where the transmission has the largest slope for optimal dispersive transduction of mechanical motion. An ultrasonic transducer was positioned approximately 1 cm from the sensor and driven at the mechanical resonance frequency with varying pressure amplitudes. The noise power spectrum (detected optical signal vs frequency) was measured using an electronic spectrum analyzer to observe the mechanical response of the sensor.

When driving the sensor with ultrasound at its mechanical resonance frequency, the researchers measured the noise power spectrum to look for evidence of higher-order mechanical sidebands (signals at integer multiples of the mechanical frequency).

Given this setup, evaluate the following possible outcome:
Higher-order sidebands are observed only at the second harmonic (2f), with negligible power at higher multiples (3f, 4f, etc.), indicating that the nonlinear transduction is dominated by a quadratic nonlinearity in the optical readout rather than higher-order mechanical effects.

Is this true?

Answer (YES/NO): NO